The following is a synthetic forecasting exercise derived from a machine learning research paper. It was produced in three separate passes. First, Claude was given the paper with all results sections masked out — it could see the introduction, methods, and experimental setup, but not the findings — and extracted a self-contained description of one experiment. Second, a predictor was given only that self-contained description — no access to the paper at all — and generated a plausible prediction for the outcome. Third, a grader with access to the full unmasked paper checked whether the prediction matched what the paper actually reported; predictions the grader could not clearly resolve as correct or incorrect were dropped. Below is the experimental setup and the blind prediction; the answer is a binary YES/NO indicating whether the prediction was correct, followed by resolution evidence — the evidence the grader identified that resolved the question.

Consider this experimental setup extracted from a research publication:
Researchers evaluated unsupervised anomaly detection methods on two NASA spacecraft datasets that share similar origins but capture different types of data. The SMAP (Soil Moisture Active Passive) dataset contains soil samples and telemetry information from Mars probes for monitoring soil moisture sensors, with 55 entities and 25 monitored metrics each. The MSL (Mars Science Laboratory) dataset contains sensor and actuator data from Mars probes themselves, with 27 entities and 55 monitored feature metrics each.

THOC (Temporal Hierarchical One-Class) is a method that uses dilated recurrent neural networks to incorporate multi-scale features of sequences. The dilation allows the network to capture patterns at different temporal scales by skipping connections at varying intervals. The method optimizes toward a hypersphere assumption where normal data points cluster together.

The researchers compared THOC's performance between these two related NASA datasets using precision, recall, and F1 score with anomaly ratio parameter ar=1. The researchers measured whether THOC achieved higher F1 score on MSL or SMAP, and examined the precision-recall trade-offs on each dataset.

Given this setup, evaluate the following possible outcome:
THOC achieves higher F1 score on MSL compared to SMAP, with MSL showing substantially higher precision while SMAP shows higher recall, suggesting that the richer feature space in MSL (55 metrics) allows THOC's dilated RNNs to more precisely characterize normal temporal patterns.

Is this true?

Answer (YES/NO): NO